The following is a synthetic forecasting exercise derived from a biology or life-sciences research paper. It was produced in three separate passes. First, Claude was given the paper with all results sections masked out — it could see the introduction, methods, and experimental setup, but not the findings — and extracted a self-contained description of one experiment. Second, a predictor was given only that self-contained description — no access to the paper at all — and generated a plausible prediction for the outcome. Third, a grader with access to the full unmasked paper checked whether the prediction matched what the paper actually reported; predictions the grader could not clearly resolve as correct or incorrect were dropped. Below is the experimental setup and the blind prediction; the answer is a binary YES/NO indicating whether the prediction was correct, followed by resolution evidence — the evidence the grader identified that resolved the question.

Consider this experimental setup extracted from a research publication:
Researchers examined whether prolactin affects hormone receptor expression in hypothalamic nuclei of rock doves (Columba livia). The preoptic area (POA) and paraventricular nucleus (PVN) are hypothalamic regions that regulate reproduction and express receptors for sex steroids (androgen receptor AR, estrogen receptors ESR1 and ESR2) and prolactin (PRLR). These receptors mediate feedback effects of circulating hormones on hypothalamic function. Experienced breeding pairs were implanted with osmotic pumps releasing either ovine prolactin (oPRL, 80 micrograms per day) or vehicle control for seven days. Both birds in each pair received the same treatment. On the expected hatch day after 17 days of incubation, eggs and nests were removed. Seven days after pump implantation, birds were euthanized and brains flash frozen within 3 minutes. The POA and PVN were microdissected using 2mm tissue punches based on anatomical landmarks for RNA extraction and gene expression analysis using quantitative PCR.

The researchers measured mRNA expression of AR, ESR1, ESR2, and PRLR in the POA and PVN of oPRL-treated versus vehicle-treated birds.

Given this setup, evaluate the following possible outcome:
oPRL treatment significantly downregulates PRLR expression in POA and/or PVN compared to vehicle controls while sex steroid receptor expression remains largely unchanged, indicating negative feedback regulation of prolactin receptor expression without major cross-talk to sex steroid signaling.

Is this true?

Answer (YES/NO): NO